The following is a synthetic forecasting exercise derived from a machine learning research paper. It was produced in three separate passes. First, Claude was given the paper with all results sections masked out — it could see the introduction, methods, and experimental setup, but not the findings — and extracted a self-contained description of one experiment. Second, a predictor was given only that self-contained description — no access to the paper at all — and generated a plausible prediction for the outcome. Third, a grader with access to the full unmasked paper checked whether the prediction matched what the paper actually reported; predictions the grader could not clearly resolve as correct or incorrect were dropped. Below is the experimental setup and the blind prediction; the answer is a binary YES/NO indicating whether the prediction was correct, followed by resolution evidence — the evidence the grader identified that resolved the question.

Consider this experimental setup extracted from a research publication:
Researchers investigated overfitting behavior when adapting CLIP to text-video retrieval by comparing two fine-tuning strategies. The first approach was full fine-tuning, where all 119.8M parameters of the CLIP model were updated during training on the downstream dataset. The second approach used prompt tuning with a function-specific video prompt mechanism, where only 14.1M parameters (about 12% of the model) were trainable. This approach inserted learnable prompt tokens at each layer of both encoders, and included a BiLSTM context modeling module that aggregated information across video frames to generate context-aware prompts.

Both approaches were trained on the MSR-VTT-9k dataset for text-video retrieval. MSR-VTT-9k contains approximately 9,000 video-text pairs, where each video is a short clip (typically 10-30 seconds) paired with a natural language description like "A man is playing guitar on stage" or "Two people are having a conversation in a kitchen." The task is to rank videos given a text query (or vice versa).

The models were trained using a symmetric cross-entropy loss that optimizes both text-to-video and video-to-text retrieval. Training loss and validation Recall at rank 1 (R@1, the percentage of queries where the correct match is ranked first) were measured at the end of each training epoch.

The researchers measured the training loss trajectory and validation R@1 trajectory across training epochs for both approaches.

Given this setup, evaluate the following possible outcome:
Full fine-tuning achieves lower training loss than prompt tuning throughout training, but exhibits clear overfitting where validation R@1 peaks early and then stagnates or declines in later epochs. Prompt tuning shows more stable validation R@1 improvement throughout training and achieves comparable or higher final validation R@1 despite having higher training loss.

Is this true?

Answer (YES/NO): YES